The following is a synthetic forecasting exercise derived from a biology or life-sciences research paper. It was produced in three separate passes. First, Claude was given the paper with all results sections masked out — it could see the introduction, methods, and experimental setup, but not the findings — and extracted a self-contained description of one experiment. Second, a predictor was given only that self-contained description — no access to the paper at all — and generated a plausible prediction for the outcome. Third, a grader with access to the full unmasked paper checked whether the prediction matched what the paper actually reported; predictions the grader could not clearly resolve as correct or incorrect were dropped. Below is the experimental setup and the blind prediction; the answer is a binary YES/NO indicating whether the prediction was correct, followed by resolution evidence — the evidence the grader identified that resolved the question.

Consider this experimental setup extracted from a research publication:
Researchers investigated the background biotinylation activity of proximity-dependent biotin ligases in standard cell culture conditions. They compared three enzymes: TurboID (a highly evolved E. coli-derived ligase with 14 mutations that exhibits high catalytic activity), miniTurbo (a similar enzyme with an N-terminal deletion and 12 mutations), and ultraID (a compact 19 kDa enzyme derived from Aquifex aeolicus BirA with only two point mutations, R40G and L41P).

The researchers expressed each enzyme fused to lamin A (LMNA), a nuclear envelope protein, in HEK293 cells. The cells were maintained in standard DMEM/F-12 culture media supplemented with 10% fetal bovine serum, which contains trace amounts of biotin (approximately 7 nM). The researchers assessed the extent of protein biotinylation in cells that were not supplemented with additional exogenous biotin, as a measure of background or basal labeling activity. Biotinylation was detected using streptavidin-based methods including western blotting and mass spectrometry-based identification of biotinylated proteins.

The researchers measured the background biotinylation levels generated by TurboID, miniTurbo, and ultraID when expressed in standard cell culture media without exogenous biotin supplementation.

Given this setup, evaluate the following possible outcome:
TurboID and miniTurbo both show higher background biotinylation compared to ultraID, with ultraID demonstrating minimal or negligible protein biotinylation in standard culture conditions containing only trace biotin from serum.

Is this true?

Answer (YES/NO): NO